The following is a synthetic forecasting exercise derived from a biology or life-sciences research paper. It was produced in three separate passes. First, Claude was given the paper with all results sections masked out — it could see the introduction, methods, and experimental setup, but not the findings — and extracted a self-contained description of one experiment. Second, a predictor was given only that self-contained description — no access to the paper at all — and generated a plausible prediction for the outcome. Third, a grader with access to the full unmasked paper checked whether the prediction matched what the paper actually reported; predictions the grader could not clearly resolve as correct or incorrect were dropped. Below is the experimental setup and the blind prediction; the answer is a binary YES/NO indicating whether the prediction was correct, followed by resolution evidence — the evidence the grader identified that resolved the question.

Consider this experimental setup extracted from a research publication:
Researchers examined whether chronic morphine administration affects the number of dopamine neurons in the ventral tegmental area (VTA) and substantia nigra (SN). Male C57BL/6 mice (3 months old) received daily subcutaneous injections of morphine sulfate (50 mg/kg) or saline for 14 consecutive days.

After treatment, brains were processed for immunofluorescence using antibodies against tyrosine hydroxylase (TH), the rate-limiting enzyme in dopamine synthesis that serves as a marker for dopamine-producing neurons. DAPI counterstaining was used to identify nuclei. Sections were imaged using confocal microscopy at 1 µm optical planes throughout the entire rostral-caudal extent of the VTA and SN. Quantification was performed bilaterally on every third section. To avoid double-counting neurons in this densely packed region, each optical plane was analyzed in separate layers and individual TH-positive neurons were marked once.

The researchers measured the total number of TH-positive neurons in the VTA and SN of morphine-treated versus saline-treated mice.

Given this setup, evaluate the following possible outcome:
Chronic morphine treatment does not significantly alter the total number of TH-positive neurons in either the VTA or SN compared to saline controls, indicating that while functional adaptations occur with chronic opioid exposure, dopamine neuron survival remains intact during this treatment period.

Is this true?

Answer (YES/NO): NO